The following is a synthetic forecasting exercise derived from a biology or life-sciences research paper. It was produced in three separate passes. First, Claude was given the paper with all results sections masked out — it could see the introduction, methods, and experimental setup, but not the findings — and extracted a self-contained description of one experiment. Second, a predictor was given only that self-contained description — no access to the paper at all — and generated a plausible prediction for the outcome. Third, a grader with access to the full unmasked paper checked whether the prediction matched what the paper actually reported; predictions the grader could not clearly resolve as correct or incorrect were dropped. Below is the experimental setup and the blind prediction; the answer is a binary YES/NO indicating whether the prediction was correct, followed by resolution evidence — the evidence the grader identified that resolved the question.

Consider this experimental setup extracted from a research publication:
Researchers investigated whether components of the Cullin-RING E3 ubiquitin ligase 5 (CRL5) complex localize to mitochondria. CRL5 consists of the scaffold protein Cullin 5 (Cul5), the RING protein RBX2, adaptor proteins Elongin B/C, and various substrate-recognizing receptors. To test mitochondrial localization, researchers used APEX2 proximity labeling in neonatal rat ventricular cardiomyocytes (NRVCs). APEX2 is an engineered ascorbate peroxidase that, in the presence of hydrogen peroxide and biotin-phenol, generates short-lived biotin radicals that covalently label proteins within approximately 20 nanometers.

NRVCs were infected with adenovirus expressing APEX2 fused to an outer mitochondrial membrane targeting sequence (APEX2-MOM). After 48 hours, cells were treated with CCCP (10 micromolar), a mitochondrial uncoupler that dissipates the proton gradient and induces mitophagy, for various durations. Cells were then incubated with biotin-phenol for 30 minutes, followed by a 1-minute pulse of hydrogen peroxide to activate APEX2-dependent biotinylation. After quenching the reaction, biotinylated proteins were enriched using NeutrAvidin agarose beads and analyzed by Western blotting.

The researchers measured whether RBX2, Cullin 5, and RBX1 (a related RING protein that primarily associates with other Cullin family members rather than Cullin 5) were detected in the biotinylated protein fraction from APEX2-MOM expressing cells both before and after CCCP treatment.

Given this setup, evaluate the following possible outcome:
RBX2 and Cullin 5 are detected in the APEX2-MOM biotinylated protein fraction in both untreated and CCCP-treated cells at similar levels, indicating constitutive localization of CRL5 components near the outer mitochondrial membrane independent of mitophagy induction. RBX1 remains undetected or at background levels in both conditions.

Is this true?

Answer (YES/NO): NO